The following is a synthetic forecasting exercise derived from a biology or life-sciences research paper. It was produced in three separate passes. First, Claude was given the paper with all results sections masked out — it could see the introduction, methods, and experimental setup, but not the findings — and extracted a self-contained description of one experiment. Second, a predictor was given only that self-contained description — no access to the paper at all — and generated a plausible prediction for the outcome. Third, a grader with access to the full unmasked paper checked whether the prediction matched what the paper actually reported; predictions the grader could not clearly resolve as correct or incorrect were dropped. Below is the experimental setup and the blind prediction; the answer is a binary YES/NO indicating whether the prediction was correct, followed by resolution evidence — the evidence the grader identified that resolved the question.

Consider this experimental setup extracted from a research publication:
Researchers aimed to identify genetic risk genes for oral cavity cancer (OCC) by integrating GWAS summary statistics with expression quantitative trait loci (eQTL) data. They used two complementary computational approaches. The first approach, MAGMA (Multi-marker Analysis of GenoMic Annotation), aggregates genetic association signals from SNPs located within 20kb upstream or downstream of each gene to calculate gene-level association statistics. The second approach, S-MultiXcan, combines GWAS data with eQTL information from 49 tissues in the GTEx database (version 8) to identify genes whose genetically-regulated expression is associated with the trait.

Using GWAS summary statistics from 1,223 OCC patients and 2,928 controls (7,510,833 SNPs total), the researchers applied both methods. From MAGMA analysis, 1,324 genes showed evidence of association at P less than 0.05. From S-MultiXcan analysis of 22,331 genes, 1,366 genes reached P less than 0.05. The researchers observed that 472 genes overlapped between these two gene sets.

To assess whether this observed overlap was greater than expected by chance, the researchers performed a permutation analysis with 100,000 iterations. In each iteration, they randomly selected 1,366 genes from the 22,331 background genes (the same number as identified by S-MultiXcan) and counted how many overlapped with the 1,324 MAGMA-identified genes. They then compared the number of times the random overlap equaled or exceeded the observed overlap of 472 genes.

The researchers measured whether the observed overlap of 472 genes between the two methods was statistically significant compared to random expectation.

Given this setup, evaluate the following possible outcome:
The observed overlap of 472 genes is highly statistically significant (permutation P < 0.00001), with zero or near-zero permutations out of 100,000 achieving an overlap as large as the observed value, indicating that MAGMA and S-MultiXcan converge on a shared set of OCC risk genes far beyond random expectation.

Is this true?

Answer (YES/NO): YES